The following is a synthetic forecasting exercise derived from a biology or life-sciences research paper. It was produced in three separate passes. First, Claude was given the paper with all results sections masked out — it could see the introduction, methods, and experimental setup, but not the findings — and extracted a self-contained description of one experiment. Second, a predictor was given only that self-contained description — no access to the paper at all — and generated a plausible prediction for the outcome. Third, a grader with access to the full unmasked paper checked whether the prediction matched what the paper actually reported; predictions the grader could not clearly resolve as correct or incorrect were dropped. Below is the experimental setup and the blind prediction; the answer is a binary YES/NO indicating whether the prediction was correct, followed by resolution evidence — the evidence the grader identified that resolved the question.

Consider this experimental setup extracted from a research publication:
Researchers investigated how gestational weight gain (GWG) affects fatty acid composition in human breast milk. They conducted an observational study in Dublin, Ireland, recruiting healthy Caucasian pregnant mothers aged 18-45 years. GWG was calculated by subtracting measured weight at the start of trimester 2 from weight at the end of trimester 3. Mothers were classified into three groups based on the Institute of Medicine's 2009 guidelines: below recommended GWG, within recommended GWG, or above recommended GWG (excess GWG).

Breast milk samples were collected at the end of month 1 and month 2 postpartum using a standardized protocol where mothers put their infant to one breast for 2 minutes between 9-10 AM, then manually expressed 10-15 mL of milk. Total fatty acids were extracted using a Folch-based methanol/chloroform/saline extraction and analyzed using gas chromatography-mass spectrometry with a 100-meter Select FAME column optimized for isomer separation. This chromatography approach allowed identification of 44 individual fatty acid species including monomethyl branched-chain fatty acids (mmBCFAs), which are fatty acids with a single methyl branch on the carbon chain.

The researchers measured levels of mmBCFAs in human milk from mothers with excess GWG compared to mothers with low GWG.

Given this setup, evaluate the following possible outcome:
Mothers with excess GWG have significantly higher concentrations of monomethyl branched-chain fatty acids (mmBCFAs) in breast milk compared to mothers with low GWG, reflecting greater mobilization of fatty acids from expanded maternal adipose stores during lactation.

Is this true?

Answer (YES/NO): NO